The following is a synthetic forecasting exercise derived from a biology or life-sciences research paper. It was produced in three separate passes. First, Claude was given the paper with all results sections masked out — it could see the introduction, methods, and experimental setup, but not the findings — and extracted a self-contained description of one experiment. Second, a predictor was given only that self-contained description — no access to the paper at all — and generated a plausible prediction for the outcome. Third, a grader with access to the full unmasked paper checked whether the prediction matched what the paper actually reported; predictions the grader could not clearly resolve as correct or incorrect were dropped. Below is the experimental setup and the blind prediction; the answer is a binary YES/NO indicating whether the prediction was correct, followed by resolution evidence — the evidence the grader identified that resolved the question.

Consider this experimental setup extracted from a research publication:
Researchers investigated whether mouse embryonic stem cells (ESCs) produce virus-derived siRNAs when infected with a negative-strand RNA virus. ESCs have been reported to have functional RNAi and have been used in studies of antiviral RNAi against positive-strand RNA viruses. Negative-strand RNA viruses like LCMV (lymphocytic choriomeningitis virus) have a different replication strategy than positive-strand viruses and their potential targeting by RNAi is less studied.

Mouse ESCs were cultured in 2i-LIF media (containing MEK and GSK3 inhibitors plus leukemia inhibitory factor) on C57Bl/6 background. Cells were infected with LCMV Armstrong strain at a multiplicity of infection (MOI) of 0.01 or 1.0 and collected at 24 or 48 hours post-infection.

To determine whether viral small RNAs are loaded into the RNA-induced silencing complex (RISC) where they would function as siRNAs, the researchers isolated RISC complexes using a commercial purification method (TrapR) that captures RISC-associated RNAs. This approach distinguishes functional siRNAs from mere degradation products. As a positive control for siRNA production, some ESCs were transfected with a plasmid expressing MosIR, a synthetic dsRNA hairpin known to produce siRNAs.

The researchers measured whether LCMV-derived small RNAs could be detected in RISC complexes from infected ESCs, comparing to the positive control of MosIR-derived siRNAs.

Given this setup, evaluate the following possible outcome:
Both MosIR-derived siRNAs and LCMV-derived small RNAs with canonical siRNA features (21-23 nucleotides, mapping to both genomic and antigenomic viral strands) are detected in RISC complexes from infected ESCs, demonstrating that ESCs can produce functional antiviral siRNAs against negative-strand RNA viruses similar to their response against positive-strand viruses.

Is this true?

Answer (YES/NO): NO